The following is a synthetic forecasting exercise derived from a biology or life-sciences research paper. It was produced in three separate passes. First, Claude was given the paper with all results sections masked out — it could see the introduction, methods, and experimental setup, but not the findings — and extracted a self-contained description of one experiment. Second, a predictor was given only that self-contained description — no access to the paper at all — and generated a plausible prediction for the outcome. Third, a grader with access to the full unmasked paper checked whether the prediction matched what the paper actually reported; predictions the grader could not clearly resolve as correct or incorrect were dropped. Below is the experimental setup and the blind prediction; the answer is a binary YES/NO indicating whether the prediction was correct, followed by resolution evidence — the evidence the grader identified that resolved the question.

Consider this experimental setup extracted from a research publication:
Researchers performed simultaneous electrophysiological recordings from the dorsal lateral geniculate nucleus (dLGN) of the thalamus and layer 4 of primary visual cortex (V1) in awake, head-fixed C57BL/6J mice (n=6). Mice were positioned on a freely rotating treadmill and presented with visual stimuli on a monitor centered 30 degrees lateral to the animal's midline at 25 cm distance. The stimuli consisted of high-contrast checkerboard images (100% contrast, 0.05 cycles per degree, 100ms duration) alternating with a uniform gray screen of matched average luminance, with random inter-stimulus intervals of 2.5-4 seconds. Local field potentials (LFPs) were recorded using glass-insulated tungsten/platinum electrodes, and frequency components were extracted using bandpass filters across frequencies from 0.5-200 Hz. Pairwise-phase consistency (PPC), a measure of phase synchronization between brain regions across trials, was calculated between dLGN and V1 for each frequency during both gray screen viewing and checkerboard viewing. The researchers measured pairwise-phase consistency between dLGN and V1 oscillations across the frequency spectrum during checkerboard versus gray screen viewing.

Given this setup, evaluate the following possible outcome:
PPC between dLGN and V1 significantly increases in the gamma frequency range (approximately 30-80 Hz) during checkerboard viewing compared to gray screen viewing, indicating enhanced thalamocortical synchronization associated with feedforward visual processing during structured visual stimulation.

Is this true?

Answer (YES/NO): NO